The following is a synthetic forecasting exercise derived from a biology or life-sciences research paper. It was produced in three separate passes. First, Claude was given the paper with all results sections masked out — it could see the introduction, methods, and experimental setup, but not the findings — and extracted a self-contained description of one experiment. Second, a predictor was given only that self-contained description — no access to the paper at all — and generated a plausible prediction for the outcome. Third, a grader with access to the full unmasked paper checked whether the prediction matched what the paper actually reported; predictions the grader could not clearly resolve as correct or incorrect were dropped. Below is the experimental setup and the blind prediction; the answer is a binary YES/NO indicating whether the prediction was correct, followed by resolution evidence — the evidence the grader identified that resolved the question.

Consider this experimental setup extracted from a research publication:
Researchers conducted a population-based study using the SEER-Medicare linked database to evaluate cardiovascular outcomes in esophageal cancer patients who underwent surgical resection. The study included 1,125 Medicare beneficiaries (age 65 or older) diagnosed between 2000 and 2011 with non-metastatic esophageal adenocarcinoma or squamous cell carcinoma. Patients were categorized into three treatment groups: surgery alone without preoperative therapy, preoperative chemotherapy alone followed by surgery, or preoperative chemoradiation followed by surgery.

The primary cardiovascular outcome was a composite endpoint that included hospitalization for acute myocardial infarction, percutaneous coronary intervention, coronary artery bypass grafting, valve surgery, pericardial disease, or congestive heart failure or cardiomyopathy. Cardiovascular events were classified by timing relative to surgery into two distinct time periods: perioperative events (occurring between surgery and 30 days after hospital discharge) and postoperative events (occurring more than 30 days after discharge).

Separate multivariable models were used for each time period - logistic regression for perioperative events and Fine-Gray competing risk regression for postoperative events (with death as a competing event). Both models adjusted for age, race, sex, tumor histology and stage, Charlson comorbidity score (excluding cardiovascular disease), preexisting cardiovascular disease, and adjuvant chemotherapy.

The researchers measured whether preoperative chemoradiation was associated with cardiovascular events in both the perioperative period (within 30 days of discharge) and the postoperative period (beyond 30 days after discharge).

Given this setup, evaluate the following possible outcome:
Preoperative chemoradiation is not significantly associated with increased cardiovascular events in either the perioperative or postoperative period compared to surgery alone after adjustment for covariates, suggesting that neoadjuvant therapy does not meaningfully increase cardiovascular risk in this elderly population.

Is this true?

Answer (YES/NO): NO